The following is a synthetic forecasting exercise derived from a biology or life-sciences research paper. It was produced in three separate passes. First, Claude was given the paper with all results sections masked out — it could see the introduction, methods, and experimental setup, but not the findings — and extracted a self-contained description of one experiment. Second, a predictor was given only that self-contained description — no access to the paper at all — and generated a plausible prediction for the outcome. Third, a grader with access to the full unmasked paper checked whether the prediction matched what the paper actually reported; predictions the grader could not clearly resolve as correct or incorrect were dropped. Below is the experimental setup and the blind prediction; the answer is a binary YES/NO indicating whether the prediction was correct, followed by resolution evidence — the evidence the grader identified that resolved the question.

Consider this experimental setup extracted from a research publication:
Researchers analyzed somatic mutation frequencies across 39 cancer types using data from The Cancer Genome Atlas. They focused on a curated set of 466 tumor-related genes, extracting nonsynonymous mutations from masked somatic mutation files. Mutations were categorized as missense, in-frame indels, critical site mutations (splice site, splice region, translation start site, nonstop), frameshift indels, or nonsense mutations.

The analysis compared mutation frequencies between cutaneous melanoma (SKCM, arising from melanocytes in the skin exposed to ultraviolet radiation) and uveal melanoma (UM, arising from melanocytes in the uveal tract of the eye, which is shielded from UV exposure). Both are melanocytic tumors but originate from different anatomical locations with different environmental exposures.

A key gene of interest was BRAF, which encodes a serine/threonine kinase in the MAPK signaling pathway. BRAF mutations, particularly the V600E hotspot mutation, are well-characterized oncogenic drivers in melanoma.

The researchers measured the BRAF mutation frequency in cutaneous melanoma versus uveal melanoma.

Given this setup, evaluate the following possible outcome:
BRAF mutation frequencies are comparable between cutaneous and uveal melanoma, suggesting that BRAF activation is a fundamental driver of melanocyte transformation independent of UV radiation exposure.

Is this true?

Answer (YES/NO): NO